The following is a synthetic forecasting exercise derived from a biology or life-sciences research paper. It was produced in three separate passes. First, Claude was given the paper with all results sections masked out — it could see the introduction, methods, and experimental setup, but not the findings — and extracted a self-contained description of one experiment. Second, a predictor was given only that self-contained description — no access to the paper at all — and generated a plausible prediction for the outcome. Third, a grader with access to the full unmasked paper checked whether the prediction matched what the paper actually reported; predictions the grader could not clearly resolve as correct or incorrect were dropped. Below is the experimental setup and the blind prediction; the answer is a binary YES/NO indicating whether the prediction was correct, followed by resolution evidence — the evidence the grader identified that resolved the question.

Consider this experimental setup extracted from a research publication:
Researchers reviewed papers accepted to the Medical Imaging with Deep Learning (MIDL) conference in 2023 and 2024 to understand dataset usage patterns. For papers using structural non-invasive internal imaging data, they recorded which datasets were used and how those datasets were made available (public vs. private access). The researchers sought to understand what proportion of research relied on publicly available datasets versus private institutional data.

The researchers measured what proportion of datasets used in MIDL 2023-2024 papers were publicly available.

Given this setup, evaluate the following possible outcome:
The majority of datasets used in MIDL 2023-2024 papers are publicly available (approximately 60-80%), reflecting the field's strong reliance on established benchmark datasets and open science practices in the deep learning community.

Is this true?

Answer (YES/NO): YES